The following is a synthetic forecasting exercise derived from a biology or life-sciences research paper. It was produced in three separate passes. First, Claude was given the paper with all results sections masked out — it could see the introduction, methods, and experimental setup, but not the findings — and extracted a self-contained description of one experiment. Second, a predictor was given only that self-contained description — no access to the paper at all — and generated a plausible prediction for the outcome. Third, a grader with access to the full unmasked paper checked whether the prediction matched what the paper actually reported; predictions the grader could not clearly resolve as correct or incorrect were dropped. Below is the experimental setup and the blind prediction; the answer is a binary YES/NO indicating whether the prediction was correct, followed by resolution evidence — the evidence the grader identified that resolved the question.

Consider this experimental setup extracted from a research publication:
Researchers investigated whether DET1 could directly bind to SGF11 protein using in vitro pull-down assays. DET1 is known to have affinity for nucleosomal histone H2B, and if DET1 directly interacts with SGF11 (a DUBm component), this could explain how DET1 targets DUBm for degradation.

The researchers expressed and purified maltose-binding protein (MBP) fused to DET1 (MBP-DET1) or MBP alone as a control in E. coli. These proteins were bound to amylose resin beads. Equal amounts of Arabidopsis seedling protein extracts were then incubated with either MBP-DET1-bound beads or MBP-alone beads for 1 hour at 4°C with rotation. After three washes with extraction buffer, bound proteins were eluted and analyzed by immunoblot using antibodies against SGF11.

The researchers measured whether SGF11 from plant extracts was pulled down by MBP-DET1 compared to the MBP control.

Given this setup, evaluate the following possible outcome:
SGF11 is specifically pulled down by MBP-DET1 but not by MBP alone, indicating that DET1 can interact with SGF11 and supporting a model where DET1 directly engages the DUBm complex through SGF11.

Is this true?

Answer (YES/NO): YES